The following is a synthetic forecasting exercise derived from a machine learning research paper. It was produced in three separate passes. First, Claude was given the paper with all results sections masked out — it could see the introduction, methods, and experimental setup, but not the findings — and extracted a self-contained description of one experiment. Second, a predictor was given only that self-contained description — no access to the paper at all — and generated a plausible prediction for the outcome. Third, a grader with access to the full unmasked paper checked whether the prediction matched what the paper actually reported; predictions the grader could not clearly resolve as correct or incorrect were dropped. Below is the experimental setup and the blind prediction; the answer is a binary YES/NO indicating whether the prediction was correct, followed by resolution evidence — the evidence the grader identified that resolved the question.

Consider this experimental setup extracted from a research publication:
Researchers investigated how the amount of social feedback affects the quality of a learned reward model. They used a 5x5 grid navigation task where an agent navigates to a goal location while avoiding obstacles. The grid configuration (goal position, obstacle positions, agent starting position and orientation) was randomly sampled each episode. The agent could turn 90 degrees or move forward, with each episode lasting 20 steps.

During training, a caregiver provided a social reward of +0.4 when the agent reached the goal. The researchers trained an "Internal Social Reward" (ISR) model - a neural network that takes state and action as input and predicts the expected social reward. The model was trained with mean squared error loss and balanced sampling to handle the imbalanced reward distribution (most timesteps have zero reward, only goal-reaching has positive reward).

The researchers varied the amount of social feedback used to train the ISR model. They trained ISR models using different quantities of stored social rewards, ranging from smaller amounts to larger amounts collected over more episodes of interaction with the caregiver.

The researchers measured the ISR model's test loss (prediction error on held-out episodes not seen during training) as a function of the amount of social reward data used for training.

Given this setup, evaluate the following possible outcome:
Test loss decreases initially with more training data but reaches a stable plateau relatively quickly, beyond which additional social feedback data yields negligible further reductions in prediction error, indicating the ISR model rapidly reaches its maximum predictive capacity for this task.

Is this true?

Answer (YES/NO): NO